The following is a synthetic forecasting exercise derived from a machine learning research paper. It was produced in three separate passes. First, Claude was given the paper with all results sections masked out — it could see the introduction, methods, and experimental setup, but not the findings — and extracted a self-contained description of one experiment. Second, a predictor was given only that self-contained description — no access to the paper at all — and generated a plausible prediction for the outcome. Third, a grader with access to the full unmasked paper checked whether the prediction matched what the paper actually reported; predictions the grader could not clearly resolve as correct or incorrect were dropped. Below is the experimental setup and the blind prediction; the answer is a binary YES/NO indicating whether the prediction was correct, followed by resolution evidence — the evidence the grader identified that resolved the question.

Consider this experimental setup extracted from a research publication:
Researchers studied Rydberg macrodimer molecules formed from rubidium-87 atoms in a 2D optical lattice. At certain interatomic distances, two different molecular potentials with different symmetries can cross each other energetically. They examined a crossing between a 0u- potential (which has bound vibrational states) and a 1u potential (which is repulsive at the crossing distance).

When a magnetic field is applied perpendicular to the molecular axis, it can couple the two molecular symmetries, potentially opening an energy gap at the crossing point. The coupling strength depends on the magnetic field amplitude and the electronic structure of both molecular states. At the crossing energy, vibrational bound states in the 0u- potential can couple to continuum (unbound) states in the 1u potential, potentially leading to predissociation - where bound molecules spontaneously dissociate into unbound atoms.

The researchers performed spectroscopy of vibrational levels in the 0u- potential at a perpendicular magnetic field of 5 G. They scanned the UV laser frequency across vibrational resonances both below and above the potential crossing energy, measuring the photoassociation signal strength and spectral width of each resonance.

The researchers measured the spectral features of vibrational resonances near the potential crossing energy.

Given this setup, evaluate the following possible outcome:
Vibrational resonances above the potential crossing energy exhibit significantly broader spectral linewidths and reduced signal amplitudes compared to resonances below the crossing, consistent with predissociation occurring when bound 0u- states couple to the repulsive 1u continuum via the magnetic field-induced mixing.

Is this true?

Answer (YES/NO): YES